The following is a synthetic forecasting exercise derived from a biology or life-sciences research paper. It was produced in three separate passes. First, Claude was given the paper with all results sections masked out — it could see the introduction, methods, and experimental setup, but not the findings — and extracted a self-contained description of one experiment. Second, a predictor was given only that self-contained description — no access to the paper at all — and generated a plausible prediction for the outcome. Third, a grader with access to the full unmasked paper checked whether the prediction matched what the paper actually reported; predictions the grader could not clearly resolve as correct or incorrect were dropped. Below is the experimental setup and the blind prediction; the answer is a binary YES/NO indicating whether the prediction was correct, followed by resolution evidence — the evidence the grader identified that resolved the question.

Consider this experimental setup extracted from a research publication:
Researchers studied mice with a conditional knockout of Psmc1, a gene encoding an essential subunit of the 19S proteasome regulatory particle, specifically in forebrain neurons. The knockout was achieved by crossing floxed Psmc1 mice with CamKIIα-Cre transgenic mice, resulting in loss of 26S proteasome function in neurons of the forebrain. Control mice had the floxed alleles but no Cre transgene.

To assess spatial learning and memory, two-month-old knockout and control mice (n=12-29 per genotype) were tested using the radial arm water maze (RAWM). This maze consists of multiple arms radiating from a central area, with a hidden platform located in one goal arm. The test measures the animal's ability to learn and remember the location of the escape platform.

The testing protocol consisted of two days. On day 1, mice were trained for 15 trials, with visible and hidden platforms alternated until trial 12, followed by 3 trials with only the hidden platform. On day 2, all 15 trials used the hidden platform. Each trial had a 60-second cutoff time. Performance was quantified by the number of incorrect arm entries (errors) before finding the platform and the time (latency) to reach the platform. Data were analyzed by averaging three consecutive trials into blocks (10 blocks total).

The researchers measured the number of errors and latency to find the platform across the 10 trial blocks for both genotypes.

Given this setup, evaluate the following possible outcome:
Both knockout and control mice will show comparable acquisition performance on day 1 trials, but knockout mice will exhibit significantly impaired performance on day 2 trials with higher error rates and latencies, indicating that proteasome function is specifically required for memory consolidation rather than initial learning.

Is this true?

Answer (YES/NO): NO